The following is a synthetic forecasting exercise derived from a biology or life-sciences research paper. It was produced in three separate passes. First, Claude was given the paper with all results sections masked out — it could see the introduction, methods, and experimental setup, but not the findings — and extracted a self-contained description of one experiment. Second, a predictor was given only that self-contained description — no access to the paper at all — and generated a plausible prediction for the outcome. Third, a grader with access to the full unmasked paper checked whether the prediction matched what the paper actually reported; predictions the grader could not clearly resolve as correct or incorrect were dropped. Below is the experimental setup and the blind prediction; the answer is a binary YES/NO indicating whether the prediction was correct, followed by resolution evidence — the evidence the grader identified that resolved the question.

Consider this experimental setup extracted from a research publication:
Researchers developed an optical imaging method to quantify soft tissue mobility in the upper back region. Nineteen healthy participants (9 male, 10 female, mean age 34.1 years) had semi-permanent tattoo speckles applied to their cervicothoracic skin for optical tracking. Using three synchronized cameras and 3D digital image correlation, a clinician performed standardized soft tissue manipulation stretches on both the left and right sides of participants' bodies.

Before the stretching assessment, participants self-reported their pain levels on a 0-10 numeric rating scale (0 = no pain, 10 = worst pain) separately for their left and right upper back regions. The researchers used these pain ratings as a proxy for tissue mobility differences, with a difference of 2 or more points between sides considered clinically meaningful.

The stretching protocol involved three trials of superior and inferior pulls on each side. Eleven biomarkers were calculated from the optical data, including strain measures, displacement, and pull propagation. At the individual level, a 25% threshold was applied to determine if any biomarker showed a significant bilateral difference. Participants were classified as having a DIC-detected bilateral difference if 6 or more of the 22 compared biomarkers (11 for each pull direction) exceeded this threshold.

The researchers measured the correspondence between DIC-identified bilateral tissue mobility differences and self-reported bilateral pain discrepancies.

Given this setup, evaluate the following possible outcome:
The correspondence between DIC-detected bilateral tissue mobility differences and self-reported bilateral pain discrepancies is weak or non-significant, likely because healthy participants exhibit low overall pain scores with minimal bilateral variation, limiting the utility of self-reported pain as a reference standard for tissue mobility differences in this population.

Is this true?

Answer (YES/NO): NO